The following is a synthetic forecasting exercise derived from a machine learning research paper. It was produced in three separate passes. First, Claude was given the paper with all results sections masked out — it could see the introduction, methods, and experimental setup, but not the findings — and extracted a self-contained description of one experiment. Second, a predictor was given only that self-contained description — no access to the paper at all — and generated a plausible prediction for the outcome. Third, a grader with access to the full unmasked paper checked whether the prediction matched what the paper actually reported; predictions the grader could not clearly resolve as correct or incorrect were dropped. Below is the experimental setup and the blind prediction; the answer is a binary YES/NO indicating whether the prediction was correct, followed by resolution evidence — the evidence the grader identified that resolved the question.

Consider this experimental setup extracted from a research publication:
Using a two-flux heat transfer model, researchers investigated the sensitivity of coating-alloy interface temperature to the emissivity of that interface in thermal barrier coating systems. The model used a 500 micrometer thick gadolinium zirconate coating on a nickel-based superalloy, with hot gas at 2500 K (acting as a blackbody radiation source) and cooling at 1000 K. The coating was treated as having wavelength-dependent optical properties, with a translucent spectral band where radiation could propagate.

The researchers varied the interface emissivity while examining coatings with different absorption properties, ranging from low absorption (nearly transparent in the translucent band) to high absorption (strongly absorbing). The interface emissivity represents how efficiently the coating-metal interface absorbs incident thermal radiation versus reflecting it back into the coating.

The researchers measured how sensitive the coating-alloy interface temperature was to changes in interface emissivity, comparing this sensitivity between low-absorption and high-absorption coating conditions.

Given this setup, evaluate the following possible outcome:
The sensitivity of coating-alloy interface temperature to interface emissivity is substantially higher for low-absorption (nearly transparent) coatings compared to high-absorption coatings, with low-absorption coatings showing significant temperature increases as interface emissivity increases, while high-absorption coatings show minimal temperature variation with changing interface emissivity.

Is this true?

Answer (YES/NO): YES